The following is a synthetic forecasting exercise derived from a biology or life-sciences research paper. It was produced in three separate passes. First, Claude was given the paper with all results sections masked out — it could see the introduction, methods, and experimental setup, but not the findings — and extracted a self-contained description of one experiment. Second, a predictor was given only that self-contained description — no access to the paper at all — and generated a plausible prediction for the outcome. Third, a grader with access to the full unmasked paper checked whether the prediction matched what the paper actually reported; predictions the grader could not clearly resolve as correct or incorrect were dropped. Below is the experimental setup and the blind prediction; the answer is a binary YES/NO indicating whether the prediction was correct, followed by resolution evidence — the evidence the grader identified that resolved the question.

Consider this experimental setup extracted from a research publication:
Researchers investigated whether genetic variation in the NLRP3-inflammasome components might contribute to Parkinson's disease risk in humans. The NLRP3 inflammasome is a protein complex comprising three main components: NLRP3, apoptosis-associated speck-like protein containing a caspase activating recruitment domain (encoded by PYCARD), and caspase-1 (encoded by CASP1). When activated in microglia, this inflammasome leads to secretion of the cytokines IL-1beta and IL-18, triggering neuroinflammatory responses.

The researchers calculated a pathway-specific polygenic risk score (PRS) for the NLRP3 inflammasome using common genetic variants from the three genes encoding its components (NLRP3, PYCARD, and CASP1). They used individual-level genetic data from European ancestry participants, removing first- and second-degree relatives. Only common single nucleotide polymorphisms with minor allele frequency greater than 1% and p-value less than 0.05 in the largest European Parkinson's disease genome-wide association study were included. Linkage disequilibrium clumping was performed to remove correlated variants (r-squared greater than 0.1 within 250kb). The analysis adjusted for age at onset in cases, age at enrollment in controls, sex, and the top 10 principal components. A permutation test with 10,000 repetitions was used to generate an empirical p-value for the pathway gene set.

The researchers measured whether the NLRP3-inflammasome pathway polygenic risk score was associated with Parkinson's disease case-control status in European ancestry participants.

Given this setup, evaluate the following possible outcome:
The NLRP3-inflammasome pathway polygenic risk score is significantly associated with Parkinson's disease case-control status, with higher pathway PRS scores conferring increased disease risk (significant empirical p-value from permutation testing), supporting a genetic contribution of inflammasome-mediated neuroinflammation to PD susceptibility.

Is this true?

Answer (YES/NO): NO